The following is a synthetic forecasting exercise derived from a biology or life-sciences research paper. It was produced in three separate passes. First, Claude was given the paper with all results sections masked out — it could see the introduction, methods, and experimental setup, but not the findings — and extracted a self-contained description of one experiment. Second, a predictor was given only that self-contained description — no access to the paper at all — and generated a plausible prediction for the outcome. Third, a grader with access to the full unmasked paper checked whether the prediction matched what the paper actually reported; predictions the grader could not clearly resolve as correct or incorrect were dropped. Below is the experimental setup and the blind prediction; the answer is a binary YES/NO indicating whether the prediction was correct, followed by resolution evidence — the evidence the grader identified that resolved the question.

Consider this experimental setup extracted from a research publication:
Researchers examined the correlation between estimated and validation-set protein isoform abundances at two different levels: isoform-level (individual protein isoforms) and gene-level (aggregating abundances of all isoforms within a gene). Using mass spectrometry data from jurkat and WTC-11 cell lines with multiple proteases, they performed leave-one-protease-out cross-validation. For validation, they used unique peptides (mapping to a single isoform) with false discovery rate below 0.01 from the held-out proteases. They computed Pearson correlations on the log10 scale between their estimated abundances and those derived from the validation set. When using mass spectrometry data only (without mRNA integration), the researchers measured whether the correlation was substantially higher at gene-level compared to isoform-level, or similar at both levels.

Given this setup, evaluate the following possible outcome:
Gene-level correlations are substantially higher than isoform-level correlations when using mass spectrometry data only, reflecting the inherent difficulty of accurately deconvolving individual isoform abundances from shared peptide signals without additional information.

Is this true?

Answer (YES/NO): YES